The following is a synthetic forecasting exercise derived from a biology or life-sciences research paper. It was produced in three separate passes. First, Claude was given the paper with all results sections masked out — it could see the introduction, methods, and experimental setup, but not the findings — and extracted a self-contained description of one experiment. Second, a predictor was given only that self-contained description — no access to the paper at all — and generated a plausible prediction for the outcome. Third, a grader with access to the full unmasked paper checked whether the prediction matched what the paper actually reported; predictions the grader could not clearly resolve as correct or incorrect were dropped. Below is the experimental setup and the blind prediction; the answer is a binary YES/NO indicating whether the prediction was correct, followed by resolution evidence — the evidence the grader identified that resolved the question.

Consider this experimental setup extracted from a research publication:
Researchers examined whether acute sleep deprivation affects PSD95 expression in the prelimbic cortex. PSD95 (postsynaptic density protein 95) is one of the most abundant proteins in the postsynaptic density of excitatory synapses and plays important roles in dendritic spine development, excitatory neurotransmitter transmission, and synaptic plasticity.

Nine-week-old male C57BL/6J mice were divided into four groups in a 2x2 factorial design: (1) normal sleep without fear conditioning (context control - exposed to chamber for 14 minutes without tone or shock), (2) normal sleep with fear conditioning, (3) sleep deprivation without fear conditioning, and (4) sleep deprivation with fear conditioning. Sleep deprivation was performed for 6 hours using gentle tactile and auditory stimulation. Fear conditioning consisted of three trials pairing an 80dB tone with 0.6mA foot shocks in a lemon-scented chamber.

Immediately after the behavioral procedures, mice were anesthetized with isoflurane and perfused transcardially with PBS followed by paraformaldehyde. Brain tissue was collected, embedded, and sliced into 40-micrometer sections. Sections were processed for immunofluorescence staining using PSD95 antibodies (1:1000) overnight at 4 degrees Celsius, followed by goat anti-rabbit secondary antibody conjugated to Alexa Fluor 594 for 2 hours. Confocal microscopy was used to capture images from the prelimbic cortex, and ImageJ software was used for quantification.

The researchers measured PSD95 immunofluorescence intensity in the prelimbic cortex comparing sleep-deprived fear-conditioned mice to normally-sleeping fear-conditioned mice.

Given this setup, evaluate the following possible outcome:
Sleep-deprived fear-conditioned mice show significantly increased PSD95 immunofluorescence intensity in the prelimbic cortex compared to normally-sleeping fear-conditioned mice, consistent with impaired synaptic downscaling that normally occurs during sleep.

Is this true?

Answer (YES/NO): NO